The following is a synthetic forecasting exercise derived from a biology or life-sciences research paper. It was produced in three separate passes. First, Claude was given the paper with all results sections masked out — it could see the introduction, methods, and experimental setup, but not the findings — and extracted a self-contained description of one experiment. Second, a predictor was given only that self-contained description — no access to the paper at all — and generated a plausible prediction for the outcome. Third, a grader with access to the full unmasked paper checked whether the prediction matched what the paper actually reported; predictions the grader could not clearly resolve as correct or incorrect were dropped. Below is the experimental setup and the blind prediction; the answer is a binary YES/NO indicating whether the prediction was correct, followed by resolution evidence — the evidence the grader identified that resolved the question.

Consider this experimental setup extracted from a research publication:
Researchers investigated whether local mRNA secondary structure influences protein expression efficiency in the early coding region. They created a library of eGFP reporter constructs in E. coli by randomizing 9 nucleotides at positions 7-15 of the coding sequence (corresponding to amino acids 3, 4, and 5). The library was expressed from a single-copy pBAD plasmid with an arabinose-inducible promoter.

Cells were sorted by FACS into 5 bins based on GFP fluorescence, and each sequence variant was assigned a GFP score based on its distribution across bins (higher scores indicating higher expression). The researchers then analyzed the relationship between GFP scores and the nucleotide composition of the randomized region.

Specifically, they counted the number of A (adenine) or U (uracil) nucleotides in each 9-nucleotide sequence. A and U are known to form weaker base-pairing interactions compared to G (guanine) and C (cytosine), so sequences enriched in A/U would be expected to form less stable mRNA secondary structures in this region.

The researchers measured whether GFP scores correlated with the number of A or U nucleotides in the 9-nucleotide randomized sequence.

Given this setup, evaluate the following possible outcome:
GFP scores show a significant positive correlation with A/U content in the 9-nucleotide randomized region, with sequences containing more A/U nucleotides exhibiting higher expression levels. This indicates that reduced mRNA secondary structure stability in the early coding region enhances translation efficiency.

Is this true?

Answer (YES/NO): NO